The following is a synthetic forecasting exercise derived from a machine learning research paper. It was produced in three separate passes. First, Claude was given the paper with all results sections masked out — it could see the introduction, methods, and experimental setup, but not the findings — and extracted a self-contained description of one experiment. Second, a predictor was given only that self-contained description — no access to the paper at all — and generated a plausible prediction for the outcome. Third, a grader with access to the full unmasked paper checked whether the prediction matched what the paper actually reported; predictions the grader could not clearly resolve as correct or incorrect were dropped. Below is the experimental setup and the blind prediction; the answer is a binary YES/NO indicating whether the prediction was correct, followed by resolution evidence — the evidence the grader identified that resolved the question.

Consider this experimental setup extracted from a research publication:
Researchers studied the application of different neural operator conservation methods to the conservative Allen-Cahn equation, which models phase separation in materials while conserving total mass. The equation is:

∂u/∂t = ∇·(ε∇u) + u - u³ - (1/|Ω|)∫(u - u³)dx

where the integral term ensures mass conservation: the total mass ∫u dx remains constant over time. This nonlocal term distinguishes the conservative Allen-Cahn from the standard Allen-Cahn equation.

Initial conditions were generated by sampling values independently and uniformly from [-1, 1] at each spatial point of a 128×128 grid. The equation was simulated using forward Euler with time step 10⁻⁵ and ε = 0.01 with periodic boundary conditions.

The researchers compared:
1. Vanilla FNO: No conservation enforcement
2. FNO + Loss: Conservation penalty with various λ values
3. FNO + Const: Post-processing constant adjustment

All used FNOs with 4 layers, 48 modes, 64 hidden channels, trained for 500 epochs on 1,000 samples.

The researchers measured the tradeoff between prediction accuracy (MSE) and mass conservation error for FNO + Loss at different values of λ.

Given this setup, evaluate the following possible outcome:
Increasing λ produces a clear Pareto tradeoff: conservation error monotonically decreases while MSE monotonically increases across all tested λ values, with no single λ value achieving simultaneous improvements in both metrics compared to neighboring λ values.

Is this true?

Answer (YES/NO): NO